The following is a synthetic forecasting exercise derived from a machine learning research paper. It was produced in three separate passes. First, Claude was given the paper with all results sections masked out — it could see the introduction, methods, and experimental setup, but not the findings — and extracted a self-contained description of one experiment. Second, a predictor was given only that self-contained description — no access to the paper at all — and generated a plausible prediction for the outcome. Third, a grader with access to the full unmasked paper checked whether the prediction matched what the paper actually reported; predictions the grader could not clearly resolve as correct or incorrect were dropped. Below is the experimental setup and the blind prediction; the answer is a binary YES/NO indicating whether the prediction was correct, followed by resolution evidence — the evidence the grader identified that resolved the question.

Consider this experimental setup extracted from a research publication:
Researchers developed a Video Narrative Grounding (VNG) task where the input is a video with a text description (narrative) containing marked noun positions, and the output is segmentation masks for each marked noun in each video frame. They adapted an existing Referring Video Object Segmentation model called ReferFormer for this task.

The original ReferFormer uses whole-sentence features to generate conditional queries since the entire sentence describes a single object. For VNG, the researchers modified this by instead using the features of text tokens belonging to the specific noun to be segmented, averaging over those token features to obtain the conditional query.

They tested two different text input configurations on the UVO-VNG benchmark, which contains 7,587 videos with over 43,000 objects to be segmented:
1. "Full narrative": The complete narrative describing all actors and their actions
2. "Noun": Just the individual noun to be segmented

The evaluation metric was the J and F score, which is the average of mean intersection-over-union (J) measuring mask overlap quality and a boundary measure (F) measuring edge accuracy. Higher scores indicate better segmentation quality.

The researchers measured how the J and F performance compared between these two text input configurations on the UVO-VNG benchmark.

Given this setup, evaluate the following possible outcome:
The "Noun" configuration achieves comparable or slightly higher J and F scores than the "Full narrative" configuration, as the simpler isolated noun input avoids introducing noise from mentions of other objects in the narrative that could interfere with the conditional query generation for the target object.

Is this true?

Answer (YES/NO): NO